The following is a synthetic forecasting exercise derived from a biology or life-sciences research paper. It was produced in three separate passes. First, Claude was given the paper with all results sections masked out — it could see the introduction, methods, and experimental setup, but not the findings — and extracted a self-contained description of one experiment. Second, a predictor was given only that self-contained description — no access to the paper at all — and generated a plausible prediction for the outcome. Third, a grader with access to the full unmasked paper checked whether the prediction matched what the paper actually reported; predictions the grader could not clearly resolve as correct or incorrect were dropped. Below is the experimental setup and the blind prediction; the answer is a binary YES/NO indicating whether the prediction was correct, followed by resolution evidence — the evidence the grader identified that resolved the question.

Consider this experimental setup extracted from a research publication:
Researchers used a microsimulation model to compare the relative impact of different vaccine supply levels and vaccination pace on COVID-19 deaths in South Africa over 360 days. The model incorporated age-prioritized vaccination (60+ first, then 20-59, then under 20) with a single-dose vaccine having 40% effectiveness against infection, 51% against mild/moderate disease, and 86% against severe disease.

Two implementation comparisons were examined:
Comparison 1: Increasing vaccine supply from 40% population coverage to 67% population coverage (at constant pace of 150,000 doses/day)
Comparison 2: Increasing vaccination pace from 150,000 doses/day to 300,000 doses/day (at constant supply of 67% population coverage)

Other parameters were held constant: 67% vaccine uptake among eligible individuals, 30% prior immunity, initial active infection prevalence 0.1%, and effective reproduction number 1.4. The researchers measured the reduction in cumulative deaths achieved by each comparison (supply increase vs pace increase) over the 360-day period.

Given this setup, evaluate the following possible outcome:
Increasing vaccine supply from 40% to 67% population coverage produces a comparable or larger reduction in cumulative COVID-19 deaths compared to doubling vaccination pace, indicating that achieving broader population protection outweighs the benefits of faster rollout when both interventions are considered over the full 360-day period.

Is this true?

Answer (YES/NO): NO